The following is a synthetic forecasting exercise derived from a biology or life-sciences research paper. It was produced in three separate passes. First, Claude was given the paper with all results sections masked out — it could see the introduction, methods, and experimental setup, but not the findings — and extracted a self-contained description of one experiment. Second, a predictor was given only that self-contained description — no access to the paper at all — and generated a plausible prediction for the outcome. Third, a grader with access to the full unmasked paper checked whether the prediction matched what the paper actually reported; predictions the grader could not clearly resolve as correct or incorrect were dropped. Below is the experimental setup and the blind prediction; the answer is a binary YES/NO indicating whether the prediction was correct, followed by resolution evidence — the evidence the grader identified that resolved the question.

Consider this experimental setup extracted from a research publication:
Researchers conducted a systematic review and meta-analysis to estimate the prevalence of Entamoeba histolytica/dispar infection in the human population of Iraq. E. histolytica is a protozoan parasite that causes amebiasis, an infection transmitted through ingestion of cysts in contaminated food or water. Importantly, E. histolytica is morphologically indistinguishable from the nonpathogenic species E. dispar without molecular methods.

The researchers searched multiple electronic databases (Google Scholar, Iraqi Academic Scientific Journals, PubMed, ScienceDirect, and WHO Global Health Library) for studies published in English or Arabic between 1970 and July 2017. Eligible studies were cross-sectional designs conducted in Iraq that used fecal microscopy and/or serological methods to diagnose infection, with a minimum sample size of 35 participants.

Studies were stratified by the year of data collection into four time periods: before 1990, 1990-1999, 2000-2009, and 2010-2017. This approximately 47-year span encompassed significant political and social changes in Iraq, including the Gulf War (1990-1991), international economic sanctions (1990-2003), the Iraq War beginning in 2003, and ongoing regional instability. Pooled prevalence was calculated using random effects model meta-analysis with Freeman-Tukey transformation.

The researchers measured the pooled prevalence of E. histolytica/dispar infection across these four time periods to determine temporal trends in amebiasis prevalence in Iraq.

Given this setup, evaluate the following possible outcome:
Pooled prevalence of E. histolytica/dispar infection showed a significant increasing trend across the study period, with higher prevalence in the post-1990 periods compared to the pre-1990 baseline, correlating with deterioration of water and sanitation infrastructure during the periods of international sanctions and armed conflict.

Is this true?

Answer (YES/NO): NO